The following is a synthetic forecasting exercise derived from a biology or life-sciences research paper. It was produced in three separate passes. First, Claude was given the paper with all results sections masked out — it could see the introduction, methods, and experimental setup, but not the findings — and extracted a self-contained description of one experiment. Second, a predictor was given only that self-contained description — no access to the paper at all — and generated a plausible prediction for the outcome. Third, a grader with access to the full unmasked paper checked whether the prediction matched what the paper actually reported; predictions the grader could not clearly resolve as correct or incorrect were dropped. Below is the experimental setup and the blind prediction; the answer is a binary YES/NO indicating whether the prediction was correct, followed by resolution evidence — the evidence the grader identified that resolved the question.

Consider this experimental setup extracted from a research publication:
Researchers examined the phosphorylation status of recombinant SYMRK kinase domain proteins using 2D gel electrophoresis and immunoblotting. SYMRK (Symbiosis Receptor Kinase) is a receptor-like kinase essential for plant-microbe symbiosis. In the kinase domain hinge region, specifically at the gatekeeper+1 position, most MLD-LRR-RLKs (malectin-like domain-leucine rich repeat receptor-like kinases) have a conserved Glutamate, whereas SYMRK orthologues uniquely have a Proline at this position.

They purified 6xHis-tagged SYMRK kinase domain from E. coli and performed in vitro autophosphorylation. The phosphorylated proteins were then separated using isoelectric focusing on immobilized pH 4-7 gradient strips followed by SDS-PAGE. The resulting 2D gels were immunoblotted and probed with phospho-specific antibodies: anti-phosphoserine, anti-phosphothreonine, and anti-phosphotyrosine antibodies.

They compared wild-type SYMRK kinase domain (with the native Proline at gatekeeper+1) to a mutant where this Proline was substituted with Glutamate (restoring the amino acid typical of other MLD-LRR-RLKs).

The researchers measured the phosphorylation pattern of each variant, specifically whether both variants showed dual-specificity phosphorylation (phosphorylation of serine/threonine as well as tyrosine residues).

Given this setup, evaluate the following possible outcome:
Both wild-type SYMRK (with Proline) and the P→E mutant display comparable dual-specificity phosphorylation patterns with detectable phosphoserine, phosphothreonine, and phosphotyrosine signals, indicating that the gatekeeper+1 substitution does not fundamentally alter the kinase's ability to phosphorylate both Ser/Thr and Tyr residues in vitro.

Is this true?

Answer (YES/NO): NO